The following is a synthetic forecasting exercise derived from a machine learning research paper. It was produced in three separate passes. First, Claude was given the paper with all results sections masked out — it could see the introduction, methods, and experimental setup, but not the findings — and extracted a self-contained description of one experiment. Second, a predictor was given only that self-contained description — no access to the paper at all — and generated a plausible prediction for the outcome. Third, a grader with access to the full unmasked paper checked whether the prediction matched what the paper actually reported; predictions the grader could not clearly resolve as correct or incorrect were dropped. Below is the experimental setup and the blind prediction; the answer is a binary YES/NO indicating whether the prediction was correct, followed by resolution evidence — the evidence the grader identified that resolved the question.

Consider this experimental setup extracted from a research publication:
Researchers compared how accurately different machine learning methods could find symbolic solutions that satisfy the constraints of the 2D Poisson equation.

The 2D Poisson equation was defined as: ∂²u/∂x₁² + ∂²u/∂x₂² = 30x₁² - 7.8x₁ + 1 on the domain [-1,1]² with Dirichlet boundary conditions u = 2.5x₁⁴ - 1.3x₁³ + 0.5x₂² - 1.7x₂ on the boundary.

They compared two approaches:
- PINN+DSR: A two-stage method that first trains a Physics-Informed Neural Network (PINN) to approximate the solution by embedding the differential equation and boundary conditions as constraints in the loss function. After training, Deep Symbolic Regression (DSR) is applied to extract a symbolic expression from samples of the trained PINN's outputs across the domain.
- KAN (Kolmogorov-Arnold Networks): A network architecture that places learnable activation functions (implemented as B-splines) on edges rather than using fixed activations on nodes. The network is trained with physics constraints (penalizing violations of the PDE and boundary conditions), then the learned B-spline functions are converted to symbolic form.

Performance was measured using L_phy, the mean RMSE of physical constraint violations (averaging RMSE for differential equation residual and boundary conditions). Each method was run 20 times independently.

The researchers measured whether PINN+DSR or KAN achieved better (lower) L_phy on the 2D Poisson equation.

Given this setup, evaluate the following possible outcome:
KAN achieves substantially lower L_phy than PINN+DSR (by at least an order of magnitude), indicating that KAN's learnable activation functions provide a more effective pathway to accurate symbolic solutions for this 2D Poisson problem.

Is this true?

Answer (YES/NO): NO